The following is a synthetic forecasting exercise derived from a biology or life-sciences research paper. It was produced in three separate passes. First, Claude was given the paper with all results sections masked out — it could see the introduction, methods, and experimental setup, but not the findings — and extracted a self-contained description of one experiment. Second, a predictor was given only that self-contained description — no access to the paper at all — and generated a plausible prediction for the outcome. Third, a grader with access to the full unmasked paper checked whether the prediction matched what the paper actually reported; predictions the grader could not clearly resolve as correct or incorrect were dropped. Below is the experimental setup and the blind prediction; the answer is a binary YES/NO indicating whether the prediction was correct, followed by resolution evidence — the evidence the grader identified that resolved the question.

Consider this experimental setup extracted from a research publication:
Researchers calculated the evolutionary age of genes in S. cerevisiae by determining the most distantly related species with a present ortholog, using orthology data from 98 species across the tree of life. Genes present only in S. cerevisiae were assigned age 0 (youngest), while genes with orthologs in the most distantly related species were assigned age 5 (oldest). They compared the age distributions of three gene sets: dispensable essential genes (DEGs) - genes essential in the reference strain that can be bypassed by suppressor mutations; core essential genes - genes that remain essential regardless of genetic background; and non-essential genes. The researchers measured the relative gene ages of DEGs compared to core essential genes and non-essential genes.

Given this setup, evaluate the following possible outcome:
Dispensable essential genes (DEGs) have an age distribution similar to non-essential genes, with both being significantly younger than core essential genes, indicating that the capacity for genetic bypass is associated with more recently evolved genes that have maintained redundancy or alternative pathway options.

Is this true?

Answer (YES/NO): NO